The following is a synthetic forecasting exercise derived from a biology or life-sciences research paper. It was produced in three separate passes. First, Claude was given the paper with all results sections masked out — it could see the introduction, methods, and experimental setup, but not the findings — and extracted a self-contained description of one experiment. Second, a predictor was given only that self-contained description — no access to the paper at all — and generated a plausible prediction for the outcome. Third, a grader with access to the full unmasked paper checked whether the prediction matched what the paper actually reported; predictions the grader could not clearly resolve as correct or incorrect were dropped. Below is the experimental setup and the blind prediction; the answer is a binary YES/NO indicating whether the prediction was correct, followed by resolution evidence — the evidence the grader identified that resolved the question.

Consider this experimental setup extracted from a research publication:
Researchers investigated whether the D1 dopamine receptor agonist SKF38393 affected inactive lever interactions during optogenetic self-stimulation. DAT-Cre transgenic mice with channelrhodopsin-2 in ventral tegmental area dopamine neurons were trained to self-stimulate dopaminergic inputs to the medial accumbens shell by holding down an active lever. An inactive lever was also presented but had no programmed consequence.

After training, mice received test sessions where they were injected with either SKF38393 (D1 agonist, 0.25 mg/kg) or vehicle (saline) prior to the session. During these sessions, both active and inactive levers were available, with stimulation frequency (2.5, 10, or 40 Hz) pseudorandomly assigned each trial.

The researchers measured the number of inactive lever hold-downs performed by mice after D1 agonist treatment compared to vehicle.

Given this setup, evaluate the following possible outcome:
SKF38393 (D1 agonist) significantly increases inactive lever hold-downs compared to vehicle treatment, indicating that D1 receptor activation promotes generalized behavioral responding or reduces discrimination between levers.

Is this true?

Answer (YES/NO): YES